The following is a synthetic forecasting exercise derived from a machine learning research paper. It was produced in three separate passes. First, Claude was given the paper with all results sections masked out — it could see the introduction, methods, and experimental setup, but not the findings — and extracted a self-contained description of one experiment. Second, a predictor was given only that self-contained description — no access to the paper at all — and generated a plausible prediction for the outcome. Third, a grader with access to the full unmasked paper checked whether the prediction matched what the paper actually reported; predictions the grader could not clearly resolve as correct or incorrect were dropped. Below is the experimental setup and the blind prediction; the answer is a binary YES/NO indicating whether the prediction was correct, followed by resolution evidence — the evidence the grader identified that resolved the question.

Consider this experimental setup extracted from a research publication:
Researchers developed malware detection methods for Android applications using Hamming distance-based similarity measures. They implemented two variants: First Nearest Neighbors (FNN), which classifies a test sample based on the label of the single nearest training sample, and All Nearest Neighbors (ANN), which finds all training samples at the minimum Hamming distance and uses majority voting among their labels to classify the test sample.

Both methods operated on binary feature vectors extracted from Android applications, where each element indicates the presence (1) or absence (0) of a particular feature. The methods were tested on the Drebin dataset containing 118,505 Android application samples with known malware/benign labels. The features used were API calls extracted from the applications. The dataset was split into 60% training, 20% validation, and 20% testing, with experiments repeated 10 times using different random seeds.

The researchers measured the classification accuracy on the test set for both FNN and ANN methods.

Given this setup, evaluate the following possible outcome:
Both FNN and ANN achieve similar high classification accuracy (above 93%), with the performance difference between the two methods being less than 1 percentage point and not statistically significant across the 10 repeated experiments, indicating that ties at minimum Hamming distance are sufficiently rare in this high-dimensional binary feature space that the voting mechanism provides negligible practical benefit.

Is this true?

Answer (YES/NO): YES